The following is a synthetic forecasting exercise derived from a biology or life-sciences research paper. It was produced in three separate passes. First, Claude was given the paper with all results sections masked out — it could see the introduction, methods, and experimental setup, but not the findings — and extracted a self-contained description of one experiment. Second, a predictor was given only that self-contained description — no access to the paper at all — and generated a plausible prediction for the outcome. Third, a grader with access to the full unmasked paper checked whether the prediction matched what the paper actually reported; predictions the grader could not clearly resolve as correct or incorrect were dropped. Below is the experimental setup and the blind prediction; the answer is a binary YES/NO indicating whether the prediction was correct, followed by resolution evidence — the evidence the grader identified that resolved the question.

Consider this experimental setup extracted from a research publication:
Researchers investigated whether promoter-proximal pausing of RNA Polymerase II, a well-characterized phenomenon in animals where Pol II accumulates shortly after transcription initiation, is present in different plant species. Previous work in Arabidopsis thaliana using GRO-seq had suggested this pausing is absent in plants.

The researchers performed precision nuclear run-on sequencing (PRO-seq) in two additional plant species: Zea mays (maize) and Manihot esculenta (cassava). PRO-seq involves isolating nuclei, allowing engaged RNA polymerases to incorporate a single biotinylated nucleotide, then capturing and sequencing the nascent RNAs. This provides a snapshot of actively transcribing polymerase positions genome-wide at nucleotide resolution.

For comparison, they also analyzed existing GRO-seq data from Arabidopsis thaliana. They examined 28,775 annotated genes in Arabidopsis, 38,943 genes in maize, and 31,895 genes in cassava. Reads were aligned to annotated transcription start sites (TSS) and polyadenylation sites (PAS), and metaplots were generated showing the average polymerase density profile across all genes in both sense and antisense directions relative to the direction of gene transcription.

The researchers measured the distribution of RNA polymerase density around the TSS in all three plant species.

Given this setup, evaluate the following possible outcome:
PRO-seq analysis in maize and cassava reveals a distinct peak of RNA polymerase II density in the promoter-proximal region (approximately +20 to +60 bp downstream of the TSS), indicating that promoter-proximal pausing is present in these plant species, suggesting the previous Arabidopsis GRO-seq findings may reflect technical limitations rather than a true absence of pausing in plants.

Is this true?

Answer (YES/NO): YES